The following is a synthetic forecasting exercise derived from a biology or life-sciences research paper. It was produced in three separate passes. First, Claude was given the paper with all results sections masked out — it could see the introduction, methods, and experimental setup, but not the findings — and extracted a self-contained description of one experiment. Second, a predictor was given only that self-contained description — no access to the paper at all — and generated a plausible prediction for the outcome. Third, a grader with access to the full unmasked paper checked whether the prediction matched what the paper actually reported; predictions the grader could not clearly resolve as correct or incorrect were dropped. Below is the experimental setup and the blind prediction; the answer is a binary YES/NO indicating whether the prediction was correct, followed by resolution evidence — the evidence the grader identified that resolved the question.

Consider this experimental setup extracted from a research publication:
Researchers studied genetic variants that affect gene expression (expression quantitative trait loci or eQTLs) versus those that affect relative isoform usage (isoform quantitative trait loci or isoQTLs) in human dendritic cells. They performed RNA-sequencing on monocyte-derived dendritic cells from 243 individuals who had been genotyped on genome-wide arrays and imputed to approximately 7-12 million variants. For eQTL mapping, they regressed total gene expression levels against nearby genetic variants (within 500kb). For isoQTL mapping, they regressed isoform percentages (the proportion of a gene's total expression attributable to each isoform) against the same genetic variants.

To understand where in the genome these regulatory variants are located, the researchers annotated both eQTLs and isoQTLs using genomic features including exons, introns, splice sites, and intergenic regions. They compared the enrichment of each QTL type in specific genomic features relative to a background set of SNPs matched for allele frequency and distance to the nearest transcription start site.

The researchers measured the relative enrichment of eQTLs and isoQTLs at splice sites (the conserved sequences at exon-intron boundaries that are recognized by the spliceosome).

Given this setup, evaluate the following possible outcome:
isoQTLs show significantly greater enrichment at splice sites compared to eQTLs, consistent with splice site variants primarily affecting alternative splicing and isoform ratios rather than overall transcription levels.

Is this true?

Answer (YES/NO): YES